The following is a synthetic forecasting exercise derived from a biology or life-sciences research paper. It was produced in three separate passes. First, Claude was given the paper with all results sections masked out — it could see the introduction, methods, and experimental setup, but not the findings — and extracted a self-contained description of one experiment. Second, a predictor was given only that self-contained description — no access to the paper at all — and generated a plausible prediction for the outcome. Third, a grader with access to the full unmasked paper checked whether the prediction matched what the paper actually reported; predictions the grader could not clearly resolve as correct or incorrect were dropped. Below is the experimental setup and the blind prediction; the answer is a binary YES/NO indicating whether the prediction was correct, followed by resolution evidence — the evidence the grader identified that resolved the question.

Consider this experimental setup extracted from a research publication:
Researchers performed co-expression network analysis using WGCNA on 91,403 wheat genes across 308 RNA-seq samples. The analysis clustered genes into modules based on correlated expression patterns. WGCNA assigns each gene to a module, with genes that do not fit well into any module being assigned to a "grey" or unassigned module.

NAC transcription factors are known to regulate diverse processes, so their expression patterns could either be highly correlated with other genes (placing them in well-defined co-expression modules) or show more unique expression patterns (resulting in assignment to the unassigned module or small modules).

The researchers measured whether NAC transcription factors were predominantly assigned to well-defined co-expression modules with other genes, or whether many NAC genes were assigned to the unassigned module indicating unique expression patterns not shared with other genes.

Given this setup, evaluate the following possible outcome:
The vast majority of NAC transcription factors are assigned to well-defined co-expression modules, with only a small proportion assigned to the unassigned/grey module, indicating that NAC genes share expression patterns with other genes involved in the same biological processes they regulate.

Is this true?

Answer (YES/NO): NO